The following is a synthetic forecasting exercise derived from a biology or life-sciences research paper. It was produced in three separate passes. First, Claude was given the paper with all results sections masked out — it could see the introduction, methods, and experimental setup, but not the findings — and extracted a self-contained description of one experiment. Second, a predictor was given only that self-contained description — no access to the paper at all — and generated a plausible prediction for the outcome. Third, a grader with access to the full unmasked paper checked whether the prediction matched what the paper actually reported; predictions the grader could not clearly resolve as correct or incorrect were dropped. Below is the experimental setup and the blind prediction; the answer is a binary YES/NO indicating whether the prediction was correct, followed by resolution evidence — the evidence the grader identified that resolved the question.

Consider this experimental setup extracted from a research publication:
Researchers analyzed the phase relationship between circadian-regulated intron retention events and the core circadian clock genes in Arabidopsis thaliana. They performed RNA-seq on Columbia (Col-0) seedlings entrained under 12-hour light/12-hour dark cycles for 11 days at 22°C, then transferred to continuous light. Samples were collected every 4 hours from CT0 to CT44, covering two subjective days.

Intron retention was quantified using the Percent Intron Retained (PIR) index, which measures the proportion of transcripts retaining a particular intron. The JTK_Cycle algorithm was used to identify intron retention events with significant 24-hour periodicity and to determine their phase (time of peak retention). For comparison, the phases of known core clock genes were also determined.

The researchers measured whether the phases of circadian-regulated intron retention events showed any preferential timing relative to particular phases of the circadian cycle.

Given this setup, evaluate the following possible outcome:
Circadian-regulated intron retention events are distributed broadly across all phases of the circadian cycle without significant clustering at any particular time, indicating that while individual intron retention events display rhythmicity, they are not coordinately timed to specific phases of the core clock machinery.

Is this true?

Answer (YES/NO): NO